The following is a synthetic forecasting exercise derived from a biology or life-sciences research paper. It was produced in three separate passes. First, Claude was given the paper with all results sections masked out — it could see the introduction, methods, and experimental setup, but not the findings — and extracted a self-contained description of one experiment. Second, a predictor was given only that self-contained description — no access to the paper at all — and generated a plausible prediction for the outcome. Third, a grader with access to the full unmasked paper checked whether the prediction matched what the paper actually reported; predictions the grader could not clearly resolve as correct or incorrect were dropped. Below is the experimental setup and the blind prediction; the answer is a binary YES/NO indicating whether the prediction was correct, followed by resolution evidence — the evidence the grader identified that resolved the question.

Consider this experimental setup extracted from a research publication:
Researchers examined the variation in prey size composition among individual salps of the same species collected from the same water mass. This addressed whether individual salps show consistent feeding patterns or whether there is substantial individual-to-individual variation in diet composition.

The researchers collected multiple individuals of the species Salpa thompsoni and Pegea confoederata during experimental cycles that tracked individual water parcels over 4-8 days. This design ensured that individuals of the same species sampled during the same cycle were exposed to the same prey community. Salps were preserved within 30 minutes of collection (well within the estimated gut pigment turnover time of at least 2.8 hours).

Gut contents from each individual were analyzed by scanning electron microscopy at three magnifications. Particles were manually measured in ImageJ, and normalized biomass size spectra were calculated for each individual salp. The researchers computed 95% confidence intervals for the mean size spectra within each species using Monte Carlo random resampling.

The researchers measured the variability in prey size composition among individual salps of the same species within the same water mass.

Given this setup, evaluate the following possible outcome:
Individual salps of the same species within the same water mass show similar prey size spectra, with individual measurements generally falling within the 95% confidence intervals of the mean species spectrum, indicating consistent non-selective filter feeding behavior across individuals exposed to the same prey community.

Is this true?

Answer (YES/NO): NO